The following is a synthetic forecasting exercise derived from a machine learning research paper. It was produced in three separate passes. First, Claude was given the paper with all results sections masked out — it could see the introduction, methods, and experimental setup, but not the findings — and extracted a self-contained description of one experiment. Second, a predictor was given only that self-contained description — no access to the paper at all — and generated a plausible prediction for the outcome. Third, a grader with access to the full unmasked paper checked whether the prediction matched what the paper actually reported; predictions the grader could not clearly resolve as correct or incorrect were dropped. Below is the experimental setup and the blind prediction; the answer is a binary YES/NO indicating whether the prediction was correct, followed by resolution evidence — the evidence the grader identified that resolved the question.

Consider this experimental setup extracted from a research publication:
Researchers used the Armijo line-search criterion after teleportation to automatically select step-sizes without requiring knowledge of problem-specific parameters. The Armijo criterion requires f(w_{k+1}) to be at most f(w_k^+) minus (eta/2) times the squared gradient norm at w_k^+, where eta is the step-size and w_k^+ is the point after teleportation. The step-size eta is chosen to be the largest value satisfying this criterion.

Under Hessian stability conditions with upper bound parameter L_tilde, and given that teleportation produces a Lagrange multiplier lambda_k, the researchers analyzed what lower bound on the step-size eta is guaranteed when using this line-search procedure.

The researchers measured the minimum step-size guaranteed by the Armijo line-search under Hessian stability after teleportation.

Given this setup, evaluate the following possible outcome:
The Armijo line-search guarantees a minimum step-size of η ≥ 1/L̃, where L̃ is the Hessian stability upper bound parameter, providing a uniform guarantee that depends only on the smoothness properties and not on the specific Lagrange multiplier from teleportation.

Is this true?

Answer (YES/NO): NO